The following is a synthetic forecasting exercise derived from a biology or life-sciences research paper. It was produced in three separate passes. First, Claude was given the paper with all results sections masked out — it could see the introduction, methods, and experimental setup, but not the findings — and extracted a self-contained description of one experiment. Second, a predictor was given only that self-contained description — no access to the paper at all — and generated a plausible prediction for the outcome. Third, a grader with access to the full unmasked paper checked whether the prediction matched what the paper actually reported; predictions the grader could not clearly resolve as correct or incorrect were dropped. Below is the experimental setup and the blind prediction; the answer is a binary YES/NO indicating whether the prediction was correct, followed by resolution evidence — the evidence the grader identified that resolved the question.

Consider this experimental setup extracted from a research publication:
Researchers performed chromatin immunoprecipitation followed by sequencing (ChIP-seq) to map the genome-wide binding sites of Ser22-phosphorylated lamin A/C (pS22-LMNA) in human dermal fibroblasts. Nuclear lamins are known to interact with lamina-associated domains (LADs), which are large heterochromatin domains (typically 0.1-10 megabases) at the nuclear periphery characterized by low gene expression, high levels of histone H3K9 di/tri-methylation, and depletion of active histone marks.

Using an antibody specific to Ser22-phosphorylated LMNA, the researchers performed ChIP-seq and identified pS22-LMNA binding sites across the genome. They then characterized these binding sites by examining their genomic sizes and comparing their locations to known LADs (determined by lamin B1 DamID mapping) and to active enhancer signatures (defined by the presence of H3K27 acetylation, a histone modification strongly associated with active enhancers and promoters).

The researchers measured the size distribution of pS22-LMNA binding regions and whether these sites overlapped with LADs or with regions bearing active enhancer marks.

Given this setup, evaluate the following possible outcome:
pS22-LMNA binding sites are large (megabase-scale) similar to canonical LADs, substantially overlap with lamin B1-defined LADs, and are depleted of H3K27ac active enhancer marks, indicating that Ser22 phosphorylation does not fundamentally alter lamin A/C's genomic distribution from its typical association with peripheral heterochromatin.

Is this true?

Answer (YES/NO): NO